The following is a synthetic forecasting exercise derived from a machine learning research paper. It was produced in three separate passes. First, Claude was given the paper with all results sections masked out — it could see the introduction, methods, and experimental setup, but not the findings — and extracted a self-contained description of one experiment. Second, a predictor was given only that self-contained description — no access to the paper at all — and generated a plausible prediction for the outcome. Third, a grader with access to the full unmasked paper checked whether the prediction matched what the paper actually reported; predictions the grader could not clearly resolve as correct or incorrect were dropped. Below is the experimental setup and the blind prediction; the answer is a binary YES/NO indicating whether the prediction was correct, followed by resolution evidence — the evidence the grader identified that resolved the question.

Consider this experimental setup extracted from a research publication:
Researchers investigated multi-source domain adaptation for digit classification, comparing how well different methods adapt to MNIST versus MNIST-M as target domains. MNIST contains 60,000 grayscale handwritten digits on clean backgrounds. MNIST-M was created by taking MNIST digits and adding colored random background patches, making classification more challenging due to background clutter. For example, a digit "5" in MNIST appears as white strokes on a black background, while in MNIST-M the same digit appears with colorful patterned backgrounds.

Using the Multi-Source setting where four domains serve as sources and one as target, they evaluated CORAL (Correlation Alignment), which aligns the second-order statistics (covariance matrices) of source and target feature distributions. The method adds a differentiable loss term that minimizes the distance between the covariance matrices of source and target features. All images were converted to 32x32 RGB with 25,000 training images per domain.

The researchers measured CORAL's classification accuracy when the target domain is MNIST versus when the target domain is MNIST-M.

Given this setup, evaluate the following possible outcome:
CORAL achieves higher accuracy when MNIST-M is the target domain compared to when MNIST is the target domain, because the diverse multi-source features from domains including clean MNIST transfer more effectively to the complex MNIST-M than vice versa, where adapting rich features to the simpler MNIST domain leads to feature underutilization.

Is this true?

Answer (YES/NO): NO